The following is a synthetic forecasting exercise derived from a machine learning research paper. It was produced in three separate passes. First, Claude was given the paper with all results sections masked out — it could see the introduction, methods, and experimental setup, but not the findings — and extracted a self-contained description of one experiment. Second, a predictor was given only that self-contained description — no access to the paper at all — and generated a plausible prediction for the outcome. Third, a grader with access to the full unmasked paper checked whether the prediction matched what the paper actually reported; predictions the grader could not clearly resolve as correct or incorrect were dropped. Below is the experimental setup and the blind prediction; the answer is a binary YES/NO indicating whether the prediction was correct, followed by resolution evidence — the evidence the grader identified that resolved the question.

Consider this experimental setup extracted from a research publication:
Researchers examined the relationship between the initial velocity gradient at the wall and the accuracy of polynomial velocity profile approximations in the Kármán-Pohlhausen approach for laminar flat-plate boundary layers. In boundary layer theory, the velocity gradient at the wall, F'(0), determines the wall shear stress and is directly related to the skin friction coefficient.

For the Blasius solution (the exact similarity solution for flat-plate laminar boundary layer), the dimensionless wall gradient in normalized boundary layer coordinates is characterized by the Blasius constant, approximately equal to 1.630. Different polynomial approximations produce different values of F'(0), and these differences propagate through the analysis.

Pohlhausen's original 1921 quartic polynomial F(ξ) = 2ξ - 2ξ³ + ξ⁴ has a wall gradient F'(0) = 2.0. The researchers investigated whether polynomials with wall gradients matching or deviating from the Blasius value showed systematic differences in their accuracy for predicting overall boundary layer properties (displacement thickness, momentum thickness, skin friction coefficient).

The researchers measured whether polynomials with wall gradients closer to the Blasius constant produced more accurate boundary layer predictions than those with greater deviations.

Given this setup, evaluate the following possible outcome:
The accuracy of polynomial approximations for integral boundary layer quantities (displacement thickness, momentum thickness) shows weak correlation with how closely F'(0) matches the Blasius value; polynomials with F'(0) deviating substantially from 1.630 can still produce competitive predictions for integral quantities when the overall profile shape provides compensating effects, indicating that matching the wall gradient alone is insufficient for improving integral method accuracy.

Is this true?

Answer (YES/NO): YES